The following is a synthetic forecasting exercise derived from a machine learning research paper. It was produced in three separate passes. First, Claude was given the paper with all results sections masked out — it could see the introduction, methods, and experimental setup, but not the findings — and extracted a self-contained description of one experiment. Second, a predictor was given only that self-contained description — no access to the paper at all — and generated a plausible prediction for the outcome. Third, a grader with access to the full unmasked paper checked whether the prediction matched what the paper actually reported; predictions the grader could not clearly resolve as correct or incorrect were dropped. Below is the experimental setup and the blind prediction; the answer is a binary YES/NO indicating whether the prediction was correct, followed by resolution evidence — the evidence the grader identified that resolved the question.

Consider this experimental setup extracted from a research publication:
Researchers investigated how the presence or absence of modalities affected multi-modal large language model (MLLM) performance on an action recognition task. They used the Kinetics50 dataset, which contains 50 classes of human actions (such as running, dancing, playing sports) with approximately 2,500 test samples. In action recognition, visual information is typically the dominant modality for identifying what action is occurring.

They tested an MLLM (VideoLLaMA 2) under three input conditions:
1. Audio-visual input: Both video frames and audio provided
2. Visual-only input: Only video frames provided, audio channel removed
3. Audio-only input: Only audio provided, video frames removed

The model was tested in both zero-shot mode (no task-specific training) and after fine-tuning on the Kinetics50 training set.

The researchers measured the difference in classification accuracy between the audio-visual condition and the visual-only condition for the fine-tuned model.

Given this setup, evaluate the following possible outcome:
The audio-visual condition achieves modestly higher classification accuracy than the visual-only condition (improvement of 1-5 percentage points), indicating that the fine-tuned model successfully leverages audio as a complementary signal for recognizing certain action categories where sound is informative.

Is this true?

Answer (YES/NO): NO